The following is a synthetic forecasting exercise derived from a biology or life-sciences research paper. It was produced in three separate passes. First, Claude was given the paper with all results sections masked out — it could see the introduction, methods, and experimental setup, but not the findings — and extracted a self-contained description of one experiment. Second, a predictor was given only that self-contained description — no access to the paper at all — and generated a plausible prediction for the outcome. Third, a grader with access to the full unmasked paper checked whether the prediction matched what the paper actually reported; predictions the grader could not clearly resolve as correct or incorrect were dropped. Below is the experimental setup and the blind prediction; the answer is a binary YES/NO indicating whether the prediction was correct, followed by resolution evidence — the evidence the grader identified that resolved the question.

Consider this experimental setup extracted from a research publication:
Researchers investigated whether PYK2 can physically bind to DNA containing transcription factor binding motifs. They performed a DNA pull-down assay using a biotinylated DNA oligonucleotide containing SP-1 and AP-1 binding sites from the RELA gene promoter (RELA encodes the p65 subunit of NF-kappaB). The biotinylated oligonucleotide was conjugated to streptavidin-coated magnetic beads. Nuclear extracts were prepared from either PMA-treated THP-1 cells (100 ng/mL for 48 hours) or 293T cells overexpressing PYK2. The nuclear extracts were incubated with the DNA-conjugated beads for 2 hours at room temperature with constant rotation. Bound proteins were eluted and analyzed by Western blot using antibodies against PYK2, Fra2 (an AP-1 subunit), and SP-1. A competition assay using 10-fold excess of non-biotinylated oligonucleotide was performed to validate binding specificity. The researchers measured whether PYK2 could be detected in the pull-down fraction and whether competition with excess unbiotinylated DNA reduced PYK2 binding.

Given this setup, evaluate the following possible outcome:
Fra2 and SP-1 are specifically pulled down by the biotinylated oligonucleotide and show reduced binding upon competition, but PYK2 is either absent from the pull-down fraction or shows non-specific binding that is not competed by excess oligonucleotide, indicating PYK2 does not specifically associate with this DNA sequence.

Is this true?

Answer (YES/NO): NO